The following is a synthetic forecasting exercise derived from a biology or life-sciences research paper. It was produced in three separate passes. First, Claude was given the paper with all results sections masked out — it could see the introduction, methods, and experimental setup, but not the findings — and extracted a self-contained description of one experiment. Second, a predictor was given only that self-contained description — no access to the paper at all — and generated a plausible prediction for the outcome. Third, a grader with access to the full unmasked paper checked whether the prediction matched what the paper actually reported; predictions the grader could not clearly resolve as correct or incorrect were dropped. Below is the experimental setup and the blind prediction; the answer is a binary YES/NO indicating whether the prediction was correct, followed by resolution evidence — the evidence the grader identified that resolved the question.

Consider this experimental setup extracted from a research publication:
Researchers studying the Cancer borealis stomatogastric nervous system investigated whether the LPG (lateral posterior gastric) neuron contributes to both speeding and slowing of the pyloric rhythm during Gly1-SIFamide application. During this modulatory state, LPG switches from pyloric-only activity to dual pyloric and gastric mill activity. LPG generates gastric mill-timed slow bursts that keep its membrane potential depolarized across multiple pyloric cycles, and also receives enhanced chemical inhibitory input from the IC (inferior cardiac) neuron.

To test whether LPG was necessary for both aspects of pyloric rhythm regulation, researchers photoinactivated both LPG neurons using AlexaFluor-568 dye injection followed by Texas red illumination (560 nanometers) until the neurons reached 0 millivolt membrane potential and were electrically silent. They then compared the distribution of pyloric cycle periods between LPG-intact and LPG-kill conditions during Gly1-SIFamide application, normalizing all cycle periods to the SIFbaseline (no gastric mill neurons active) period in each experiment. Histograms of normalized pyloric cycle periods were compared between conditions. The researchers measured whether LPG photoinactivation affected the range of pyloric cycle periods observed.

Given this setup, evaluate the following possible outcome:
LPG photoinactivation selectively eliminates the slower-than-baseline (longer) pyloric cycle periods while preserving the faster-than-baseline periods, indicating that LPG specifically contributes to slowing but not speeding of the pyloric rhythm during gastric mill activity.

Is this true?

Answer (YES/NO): NO